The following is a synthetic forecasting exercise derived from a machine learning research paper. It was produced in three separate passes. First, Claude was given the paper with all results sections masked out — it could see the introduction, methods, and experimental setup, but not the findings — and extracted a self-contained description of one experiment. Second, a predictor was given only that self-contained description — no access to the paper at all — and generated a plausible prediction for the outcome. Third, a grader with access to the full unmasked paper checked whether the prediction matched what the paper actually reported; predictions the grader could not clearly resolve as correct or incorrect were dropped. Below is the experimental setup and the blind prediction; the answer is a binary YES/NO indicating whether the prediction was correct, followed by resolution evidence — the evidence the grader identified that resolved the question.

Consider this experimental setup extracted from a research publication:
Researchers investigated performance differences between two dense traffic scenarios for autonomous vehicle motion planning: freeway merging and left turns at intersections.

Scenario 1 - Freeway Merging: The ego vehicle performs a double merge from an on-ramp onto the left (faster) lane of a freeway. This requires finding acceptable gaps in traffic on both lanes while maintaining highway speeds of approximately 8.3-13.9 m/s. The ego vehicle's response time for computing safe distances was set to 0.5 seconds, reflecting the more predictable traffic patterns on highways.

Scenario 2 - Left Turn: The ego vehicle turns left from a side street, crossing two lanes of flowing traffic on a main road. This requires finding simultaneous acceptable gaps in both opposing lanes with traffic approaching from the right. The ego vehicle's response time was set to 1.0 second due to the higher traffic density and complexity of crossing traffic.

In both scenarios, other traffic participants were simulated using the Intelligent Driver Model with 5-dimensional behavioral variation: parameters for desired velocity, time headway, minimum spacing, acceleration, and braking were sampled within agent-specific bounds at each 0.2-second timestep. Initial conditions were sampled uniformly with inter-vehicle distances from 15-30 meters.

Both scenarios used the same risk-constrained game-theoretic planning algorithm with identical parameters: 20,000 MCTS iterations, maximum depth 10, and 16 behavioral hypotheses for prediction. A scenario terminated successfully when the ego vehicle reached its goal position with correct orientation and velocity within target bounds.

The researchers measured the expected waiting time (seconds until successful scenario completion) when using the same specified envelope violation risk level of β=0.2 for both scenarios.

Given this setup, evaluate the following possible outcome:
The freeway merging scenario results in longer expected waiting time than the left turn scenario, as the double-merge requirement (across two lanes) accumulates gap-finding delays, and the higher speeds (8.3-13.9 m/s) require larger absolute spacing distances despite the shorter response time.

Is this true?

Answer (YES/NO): NO